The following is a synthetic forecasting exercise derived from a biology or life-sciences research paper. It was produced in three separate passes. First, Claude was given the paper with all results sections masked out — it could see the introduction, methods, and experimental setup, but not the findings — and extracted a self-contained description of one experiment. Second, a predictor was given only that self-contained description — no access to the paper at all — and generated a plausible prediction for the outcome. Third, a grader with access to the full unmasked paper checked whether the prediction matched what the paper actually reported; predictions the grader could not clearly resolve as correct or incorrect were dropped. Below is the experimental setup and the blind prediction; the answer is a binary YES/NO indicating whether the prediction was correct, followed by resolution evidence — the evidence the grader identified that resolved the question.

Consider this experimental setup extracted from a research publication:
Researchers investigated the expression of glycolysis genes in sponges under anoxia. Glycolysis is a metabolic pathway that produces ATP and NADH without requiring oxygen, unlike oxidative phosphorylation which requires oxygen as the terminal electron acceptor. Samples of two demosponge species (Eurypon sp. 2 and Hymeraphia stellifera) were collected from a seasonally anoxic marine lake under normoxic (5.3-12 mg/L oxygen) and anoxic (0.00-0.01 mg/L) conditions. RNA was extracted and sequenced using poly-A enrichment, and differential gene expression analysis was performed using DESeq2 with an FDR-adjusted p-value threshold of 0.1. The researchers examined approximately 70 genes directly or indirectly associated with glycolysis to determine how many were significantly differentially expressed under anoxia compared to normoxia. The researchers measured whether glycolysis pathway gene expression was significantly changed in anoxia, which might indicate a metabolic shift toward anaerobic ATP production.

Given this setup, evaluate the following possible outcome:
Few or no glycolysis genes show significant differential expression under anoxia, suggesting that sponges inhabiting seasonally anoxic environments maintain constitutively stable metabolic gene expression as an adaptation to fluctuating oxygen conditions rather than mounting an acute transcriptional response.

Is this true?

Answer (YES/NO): YES